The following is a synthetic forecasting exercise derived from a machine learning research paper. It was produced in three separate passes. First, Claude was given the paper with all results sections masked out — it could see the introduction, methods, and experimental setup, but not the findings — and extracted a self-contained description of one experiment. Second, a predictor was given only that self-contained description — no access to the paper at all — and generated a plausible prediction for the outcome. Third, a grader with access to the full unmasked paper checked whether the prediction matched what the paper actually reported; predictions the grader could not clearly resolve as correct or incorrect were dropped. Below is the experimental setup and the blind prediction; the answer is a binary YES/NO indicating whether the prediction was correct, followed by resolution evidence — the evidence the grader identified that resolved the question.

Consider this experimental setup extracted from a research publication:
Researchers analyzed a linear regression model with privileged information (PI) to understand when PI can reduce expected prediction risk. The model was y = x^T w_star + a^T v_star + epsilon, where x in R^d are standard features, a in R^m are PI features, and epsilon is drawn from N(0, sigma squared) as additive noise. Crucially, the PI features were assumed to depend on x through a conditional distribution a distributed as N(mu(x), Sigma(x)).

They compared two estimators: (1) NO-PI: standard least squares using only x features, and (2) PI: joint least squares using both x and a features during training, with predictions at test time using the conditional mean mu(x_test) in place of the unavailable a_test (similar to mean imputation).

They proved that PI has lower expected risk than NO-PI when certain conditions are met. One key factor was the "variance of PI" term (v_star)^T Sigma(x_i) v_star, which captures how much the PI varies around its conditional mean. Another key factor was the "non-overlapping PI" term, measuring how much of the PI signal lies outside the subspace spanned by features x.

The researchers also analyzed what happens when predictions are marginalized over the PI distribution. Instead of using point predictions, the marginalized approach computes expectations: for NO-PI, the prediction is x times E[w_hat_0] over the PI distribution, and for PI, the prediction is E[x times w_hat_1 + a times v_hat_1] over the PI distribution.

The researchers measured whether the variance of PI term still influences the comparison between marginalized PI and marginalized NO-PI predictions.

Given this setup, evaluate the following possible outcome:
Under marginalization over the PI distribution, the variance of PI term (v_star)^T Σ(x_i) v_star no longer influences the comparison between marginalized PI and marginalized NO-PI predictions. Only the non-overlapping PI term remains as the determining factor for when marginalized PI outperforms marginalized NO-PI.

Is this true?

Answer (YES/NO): YES